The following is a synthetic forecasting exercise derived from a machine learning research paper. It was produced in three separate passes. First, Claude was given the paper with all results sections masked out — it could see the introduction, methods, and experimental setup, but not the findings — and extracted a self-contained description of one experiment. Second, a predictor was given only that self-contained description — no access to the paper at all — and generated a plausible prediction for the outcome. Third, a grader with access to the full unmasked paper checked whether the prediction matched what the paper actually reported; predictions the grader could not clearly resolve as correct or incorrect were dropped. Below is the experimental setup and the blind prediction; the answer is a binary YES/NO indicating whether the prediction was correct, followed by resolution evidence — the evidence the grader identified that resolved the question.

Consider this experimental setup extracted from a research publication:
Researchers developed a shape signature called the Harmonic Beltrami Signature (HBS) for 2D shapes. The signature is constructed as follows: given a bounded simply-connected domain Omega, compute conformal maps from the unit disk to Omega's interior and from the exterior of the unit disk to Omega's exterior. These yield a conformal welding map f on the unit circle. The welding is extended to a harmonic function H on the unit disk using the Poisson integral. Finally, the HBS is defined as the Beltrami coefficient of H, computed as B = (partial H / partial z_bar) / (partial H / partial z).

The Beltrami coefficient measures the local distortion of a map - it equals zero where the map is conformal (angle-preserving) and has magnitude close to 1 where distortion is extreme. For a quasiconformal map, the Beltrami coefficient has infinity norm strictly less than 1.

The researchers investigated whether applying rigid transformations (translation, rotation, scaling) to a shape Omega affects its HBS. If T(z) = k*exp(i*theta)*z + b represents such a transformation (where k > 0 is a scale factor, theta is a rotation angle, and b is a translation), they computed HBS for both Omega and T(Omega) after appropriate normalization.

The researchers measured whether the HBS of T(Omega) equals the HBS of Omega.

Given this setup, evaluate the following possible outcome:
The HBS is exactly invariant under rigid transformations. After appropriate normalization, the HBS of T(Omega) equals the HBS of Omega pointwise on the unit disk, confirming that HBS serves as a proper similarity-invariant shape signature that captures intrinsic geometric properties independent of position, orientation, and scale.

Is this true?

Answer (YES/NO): YES